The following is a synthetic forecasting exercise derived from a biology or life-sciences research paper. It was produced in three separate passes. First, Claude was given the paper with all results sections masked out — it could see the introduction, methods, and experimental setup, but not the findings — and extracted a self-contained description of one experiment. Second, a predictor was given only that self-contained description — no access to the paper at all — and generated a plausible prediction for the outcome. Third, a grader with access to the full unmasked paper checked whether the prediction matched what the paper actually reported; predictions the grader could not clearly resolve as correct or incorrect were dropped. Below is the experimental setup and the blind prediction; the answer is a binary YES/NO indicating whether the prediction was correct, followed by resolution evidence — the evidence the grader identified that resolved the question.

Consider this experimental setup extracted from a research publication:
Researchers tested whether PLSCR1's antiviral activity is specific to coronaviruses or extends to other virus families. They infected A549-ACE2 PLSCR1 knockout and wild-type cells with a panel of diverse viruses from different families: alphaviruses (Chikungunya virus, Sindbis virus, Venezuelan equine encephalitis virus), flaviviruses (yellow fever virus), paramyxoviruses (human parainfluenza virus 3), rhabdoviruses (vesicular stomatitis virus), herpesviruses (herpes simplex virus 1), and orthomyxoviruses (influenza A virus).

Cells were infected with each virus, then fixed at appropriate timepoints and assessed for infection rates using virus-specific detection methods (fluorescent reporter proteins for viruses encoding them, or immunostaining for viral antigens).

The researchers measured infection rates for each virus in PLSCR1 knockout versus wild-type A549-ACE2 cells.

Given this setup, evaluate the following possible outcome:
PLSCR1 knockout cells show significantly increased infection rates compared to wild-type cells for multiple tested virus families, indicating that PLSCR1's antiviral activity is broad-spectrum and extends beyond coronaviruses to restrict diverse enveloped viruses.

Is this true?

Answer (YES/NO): NO